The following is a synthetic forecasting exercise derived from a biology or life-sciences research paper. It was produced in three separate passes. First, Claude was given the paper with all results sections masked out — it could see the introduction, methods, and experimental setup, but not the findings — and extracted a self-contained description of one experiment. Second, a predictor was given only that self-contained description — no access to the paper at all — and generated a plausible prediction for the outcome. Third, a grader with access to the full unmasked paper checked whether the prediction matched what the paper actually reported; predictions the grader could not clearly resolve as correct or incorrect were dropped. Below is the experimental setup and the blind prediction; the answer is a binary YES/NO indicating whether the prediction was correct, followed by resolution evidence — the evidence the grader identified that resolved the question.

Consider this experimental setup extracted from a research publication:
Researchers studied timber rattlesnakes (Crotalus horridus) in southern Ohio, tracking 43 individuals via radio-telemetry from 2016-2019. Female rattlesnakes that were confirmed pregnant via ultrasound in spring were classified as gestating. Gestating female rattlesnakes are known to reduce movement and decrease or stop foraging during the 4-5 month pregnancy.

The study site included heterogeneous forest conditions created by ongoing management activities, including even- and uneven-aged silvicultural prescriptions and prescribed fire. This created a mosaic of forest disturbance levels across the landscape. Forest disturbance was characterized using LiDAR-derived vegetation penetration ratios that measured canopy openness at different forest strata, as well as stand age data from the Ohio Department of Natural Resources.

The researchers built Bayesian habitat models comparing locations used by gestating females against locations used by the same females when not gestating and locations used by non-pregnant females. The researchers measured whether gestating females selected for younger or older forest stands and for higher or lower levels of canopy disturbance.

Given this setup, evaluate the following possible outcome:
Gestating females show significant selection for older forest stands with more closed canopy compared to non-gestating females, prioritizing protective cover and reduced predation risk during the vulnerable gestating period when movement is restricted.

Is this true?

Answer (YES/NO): NO